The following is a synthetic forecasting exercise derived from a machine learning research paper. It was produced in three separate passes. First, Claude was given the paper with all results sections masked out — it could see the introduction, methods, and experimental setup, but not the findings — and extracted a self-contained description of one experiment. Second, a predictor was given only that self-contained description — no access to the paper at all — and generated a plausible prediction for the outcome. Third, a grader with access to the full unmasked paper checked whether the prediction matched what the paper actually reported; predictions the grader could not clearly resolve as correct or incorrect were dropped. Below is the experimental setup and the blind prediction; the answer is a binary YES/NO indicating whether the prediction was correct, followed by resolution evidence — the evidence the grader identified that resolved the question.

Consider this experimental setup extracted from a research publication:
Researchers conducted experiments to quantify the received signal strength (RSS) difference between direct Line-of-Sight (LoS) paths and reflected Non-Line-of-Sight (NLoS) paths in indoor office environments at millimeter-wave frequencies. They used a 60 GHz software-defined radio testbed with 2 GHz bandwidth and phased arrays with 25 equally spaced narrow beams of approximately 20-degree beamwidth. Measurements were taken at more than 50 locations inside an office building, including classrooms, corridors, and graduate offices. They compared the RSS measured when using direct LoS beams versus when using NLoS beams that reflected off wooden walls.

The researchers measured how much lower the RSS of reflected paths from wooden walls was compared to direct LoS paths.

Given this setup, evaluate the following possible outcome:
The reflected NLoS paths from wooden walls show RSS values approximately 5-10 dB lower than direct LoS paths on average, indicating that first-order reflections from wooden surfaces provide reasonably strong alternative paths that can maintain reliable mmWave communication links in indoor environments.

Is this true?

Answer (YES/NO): YES